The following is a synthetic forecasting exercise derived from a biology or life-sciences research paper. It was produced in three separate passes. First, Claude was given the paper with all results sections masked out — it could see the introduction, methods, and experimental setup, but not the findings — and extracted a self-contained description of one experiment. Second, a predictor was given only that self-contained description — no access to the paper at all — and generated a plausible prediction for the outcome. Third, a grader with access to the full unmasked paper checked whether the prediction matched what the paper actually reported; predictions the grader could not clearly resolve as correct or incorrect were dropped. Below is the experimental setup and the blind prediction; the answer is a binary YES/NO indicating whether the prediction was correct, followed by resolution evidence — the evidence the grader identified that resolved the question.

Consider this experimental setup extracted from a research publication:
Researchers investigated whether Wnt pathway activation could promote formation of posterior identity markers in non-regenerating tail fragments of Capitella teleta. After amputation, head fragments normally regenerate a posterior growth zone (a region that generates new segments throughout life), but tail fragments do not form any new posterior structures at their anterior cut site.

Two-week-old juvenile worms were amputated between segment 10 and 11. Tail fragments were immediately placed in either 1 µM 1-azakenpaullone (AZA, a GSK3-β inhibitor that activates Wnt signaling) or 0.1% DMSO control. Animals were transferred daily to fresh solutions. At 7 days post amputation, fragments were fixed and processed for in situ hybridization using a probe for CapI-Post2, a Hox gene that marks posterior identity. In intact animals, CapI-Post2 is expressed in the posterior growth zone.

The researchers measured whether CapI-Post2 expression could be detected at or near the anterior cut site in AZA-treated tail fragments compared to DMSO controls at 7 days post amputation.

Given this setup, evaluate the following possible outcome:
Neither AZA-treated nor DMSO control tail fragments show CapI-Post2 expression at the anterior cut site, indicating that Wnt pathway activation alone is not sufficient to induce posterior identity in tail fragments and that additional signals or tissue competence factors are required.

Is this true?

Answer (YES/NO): NO